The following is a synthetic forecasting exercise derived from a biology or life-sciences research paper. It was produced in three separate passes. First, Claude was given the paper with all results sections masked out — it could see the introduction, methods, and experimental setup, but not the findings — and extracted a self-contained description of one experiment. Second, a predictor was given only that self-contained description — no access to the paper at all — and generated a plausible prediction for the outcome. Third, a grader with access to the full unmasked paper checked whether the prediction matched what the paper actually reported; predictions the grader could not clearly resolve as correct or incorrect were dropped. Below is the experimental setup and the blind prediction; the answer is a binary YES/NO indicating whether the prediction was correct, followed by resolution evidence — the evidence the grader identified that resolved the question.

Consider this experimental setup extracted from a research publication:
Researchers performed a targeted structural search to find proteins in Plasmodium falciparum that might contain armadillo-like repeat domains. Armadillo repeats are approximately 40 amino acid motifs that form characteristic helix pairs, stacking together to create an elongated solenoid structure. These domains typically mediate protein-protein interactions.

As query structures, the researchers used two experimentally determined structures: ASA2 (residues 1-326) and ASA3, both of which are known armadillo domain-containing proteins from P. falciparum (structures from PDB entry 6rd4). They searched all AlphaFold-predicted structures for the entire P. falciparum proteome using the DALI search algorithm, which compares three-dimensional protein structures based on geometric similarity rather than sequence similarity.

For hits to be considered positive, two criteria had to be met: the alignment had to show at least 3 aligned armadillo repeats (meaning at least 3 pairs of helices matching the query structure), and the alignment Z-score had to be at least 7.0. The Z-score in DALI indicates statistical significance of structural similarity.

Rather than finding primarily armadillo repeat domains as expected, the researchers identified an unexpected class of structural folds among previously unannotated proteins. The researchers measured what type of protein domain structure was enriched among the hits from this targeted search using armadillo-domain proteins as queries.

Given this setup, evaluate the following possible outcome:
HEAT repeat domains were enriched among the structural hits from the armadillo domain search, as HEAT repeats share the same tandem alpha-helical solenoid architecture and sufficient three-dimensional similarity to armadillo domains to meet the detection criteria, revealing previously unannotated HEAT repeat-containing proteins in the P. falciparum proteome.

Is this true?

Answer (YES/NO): NO